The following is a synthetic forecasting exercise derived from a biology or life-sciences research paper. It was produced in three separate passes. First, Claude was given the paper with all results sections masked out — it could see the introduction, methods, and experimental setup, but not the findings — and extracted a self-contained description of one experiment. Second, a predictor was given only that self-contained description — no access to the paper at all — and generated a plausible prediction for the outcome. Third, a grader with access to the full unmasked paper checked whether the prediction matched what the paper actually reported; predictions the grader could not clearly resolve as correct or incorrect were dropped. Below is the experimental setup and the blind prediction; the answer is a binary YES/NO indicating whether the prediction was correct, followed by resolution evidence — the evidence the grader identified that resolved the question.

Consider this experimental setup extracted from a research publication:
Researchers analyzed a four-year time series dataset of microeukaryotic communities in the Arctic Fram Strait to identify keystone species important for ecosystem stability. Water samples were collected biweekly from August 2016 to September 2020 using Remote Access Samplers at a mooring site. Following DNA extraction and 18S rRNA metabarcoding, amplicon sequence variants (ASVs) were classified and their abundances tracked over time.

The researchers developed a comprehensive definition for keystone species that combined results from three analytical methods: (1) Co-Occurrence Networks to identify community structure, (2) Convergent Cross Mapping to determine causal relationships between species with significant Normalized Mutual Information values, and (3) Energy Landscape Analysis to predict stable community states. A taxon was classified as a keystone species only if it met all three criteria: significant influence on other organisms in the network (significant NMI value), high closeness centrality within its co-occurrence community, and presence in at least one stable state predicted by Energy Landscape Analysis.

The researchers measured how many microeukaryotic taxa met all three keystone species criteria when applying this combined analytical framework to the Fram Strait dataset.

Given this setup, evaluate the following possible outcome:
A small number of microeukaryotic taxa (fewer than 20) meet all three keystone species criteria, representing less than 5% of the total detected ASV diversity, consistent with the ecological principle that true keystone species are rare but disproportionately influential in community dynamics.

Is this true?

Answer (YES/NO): NO